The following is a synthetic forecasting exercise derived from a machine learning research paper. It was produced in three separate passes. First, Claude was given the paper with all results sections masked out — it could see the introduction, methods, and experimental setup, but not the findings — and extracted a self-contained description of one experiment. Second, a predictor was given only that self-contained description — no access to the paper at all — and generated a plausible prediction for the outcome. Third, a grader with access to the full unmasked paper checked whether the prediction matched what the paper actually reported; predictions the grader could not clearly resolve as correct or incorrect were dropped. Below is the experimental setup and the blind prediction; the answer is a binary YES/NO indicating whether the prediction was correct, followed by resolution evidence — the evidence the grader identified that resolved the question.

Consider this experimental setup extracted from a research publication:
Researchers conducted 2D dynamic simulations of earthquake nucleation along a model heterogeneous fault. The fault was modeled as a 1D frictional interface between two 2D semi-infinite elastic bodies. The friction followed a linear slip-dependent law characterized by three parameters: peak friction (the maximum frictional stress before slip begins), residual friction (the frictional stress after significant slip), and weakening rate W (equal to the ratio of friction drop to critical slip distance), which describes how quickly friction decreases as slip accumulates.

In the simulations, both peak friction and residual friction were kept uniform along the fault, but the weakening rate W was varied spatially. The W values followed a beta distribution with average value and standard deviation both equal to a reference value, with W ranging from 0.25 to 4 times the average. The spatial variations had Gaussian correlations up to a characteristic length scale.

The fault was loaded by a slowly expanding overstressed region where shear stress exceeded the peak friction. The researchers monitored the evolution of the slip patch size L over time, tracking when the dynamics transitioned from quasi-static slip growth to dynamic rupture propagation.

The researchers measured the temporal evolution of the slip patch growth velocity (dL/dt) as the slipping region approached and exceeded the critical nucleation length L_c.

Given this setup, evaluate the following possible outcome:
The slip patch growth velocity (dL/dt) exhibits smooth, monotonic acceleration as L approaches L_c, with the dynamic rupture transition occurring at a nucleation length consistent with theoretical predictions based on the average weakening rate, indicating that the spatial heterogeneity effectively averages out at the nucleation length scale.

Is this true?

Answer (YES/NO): YES